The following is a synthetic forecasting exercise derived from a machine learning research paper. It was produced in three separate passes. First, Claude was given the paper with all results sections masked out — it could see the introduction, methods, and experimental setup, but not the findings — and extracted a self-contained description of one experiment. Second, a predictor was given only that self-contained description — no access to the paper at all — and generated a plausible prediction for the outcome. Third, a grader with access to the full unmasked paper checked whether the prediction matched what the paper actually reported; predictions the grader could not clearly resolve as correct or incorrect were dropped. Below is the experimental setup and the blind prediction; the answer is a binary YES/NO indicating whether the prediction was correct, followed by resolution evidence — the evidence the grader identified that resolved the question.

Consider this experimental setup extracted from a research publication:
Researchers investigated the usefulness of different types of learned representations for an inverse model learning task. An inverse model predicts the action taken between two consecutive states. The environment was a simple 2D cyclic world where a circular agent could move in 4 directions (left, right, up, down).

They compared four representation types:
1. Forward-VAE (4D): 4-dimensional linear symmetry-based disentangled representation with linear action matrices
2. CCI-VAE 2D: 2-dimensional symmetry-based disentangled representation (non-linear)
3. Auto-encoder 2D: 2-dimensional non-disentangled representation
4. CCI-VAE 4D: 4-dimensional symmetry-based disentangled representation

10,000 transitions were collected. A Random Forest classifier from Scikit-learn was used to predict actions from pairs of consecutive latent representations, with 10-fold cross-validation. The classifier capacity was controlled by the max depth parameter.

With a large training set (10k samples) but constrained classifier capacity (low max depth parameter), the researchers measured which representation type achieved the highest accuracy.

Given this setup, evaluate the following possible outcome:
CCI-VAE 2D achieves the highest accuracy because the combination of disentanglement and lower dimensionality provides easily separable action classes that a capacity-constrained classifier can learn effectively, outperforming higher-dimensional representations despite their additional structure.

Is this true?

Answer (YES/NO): NO